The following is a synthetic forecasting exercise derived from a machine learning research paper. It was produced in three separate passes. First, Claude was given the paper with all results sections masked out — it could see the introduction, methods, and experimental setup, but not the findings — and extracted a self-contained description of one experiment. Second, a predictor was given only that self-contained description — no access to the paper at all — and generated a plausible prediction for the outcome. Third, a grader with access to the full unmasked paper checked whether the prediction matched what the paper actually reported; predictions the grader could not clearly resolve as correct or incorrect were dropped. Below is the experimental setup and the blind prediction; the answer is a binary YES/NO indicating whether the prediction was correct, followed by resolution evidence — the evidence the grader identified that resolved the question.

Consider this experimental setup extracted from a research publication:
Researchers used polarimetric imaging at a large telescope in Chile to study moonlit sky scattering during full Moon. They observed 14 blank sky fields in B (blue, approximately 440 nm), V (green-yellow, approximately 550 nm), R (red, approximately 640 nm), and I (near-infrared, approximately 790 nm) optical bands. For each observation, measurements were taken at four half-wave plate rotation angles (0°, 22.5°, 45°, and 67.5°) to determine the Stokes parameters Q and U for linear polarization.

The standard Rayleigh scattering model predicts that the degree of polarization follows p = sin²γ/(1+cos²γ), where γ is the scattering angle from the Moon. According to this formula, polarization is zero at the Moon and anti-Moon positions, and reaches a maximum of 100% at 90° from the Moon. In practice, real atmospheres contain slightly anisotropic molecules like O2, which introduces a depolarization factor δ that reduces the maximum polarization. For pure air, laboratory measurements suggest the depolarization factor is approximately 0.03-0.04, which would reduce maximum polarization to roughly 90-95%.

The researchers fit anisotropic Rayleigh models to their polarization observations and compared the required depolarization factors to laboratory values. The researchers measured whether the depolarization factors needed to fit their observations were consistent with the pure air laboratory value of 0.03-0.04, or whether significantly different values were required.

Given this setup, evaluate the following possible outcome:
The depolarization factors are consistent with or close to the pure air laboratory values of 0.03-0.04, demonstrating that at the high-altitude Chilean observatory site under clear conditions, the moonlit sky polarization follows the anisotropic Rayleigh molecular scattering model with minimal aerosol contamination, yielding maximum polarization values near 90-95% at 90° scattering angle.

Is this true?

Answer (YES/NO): NO